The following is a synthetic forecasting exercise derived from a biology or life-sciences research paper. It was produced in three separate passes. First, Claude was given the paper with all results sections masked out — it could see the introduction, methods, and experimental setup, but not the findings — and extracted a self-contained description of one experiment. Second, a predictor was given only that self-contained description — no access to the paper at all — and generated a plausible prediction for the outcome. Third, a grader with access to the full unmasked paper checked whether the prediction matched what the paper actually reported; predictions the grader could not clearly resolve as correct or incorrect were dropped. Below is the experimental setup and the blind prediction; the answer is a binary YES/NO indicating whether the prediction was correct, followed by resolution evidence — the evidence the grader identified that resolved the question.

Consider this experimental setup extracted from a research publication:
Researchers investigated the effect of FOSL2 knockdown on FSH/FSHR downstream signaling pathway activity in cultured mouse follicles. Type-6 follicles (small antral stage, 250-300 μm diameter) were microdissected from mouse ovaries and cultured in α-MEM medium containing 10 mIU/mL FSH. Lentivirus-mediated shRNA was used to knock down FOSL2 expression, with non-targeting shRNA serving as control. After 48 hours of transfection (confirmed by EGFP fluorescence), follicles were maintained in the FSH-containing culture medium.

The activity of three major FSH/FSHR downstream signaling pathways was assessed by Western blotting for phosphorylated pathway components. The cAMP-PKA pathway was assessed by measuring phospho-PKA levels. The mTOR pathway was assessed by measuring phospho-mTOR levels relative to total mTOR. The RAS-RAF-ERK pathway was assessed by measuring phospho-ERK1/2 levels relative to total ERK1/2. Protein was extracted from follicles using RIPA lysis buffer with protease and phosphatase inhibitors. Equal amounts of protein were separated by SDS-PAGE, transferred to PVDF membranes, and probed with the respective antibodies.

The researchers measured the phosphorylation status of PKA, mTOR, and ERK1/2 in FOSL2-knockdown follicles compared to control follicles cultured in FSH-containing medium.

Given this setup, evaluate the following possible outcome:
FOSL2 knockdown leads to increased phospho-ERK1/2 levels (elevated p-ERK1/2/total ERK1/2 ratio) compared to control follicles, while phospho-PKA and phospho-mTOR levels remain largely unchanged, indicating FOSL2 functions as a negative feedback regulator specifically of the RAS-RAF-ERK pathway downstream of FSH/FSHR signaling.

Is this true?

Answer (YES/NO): NO